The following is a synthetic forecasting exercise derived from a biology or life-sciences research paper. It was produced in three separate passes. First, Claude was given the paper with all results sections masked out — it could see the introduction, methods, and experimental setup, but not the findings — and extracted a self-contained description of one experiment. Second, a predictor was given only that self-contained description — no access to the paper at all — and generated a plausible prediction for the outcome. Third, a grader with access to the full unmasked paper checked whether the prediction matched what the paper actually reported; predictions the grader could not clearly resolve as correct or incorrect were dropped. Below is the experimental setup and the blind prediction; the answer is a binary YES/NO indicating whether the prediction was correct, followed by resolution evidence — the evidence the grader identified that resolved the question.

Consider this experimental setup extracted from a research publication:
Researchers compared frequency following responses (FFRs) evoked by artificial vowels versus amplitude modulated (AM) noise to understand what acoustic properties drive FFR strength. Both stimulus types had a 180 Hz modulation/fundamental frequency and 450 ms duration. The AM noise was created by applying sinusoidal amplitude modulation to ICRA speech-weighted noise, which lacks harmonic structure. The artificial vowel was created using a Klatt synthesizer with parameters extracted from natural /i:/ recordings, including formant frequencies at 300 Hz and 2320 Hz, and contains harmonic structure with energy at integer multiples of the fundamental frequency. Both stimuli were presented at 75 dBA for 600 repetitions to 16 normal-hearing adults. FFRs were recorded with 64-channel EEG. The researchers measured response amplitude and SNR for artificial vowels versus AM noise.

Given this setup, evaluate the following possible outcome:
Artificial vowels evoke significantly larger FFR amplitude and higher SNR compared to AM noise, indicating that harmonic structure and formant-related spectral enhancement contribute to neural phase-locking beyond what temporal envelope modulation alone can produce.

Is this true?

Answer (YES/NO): YES